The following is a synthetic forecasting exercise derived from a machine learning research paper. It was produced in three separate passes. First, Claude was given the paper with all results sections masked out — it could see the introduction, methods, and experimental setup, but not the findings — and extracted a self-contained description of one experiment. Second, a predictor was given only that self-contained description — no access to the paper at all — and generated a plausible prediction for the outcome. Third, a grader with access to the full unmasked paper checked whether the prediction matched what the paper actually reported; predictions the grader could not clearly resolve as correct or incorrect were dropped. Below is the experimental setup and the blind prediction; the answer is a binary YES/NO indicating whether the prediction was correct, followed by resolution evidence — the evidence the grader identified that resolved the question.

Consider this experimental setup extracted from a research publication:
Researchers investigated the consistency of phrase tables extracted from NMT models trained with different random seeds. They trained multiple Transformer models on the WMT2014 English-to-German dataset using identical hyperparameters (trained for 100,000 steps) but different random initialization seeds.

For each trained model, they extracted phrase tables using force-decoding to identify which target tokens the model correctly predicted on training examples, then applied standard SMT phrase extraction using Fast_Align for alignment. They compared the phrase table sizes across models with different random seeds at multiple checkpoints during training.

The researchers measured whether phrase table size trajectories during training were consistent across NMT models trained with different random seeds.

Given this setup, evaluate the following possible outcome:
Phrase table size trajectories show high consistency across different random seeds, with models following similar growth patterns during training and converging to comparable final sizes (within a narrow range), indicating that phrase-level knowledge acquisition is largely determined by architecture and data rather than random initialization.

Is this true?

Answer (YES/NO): YES